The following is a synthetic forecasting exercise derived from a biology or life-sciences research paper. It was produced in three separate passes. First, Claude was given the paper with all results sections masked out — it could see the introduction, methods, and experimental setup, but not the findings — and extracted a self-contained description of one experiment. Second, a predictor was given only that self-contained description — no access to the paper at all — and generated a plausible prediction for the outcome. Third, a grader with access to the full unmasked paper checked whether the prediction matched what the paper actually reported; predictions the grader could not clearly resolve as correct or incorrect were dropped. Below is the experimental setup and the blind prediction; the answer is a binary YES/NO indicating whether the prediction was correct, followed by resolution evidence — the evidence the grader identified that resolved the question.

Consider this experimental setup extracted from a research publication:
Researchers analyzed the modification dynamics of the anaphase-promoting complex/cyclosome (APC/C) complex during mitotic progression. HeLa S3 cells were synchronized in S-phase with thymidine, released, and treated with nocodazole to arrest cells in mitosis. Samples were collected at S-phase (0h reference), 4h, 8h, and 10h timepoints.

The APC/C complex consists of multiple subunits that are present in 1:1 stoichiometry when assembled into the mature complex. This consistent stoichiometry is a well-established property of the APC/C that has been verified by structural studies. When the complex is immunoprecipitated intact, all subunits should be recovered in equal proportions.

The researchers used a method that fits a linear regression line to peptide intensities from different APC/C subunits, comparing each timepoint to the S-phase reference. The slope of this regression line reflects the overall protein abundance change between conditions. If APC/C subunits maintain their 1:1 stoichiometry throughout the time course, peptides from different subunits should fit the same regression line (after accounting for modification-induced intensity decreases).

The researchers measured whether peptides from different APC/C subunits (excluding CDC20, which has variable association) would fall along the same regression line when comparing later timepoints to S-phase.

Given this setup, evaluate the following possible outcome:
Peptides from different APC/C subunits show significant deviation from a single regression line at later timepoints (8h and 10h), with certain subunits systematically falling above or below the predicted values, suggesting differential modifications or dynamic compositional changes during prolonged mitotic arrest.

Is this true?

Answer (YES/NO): NO